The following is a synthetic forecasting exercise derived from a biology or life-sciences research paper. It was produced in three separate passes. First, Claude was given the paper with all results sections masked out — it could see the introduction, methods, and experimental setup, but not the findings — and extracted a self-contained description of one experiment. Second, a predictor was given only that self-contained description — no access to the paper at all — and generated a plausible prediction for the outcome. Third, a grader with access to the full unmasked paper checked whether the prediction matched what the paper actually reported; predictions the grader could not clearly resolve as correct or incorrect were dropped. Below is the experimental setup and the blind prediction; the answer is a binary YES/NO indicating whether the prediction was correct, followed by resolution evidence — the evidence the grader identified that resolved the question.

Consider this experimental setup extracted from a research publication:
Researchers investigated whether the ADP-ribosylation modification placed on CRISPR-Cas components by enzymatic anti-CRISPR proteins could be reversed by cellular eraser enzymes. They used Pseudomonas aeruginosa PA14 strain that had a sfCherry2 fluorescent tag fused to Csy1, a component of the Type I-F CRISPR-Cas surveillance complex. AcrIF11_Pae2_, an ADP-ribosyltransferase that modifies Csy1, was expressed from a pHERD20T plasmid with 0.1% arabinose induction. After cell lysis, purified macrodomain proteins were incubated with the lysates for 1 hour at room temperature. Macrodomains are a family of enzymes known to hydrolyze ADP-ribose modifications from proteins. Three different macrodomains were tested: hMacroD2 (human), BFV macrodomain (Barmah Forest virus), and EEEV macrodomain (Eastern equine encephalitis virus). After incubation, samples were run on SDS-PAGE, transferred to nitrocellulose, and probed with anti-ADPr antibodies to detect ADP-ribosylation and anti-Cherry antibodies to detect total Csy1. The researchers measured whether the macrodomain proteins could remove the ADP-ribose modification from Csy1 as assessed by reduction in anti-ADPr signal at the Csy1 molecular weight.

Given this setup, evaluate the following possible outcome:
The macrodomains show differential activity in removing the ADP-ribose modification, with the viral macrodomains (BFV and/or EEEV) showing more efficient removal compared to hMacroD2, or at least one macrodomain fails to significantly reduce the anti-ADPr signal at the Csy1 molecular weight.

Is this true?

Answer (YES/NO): YES